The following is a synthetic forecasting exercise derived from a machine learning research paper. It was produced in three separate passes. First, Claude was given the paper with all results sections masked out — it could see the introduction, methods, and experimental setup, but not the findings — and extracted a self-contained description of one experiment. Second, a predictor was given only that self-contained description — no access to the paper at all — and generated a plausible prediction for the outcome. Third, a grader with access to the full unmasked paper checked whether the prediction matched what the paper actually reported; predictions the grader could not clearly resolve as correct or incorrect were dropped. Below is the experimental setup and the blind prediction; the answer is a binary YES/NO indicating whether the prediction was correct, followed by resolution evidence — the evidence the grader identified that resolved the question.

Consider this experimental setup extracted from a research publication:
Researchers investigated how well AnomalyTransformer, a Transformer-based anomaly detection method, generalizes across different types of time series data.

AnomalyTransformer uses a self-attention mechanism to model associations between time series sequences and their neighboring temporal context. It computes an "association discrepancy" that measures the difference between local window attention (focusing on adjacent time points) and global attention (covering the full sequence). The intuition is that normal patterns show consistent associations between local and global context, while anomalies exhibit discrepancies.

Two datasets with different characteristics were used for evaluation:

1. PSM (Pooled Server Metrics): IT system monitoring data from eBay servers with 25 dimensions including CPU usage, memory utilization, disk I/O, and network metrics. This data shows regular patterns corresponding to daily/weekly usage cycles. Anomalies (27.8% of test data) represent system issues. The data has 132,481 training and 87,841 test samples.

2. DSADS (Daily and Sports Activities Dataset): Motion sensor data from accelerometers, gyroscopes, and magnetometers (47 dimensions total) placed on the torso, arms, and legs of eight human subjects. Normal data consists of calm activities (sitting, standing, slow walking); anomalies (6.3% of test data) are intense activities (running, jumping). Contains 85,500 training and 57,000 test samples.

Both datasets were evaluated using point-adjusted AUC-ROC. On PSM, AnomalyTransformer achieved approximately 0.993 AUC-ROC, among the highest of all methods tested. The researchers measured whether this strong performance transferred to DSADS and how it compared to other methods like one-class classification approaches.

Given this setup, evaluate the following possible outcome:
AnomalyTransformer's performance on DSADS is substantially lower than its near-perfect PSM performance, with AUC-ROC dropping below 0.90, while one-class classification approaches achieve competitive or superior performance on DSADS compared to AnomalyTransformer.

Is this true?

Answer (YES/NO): NO